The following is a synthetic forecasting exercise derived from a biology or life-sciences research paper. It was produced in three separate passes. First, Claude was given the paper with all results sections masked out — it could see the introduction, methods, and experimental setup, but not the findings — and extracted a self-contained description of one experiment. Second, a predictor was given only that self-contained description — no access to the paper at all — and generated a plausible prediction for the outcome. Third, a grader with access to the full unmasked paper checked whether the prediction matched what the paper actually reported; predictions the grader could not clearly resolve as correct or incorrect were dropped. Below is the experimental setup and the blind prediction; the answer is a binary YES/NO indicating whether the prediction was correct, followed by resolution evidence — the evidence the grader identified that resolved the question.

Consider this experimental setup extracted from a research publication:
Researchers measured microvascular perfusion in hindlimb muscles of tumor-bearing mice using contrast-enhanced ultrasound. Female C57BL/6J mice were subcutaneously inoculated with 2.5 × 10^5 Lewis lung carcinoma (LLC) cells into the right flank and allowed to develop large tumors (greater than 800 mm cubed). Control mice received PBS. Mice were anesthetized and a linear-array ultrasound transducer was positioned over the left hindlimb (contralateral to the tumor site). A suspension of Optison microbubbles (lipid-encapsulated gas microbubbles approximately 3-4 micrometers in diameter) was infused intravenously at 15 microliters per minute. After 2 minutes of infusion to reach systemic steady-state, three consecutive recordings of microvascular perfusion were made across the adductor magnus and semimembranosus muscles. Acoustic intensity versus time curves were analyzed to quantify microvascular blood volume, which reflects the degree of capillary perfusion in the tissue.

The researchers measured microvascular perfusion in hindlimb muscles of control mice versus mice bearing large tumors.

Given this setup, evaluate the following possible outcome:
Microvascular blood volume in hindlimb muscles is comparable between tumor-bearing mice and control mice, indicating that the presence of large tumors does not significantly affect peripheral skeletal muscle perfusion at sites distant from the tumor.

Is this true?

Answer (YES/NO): NO